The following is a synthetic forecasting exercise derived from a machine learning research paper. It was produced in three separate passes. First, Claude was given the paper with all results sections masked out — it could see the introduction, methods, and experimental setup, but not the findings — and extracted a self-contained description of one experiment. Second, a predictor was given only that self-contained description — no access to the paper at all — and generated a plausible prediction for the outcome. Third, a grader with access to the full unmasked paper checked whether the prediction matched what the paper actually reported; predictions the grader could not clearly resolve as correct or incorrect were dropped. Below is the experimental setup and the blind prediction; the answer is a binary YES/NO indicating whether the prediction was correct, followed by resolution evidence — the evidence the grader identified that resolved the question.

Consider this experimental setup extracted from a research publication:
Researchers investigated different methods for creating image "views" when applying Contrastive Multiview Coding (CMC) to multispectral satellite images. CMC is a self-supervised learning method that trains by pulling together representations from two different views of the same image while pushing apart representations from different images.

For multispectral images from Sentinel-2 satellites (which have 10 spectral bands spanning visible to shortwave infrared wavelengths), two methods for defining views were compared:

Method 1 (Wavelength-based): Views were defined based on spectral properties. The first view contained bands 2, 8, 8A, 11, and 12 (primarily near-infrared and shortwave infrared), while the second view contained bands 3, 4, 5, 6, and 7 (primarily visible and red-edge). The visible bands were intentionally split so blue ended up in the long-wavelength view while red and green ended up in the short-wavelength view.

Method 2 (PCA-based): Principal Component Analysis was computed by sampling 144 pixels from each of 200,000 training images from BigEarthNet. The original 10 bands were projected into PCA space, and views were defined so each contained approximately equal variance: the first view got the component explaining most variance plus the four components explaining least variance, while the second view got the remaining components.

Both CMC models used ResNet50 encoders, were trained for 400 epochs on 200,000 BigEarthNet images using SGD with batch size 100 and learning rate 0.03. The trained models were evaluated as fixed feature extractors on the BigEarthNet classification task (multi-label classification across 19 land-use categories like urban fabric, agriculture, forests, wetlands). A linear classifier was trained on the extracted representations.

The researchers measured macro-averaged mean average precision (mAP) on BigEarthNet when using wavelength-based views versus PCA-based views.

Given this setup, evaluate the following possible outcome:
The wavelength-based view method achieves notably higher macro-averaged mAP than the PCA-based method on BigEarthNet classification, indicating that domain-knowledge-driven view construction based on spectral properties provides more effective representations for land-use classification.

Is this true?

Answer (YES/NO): NO